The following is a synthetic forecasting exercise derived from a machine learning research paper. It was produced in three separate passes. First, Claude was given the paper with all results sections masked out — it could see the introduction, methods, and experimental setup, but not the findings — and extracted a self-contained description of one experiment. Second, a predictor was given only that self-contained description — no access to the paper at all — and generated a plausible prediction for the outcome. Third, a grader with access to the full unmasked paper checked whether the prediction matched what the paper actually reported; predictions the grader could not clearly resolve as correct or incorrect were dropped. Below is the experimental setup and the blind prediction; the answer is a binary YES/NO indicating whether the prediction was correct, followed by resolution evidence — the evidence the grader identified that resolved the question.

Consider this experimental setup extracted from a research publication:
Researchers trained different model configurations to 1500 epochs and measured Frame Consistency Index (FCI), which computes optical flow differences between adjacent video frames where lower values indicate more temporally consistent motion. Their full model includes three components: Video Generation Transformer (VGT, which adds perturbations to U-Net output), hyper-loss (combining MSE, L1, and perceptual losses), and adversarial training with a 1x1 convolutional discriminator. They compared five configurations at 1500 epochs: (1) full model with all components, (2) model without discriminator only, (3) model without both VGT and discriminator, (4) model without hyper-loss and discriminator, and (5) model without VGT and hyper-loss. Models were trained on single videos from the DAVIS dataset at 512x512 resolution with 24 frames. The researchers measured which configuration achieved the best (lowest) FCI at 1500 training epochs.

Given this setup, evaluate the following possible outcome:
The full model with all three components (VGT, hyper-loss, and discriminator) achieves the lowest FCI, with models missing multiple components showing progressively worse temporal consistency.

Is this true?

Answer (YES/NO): NO